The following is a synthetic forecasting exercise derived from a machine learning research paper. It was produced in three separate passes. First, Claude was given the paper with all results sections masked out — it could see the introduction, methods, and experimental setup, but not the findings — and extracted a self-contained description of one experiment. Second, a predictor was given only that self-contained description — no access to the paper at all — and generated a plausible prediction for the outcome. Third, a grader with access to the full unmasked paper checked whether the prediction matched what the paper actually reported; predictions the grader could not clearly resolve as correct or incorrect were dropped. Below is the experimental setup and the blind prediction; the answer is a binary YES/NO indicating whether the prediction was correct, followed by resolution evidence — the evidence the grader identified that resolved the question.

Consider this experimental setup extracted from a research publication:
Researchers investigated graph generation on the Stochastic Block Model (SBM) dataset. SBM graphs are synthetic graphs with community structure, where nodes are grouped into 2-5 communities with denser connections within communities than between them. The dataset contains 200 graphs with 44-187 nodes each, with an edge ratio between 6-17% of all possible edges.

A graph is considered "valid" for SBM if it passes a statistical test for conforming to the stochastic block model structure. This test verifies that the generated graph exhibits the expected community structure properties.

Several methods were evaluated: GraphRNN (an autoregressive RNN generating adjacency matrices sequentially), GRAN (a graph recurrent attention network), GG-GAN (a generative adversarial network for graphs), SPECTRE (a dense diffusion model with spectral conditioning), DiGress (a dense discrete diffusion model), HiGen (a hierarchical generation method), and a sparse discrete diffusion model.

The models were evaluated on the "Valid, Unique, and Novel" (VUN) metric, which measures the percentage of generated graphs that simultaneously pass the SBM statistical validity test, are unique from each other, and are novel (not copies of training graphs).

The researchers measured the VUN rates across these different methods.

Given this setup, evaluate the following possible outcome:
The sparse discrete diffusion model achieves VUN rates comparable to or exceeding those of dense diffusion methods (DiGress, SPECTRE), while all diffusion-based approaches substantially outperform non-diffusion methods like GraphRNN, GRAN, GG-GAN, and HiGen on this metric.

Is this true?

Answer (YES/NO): YES